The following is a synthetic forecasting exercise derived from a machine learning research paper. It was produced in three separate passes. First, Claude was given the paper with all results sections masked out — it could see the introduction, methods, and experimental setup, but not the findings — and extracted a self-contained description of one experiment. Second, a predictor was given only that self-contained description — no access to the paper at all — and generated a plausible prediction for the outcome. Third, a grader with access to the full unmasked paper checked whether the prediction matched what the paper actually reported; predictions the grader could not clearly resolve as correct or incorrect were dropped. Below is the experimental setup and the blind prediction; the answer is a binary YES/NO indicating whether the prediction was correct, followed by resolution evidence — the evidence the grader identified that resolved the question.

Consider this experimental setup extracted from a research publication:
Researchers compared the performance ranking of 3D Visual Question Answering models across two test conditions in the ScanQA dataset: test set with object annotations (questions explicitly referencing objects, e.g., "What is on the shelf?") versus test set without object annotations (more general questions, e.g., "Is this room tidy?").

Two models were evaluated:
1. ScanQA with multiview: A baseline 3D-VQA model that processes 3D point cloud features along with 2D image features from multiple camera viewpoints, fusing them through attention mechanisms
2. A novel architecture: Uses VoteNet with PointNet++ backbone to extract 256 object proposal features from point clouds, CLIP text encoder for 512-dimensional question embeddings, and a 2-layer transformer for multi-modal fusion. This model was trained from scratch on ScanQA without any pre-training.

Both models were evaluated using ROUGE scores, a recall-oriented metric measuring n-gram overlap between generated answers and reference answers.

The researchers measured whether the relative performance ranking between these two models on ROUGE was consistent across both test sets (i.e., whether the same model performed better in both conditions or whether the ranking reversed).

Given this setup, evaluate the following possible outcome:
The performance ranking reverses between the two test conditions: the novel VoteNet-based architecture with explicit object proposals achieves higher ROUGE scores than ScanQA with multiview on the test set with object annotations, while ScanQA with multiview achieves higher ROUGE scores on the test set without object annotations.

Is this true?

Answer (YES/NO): NO